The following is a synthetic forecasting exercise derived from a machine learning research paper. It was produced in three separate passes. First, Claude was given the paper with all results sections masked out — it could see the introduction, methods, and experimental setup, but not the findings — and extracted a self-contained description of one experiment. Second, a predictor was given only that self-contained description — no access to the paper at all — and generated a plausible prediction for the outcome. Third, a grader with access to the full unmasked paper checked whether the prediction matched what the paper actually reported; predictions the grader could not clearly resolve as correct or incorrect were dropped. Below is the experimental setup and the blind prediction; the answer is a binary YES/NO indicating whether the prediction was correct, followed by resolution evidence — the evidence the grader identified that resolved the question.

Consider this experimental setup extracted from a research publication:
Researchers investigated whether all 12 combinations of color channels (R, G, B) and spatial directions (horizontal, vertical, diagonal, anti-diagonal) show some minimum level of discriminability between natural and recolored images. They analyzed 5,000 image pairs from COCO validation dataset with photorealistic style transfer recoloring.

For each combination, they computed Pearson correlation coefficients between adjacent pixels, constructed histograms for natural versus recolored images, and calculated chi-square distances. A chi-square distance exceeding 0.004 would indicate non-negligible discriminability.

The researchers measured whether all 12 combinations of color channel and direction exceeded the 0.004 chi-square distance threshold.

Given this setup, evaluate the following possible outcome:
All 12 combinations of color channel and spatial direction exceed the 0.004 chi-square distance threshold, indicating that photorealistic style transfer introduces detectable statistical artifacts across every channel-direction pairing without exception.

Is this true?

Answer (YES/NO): YES